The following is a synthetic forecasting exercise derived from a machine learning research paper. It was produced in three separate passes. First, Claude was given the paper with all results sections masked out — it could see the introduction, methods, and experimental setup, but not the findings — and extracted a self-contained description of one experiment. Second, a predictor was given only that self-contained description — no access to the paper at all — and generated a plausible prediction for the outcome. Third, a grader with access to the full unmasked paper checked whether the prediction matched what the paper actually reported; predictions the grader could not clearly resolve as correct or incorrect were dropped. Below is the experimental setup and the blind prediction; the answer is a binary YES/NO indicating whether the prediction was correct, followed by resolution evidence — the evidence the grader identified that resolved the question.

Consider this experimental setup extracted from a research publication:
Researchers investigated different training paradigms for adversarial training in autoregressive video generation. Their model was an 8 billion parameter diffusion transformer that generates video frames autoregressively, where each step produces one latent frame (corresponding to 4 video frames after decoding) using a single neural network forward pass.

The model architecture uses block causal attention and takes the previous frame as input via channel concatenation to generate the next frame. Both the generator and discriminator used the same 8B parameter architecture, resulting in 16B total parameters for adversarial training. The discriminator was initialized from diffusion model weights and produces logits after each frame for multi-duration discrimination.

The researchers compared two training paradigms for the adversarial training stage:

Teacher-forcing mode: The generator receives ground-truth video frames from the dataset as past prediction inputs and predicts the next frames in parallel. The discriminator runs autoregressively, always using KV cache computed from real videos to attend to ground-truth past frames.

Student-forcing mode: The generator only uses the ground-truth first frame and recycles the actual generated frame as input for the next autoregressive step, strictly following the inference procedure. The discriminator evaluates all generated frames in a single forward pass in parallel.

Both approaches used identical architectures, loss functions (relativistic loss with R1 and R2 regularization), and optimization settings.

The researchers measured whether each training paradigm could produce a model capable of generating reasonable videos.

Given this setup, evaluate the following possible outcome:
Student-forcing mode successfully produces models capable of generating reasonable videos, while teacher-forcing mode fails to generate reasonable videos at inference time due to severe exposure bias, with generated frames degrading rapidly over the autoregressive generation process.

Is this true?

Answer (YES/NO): YES